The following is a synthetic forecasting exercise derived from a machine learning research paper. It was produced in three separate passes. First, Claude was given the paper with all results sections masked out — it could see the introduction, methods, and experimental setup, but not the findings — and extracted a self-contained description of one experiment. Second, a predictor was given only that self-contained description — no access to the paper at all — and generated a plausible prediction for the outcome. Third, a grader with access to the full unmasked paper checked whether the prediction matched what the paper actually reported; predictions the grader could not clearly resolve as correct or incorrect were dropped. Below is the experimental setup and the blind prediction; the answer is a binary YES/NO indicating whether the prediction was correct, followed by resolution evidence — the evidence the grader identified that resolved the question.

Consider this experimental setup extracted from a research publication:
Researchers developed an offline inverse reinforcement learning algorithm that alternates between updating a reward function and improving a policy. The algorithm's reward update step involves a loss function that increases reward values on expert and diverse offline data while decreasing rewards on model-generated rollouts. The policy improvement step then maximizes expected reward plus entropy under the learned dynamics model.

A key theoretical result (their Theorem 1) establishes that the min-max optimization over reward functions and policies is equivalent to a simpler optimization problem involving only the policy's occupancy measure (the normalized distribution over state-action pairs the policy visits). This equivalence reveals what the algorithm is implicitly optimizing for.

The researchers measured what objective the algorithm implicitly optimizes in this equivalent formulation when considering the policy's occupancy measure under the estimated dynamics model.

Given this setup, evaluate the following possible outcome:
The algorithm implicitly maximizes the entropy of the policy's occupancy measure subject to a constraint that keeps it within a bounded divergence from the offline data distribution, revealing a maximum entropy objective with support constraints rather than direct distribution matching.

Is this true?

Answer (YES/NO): NO